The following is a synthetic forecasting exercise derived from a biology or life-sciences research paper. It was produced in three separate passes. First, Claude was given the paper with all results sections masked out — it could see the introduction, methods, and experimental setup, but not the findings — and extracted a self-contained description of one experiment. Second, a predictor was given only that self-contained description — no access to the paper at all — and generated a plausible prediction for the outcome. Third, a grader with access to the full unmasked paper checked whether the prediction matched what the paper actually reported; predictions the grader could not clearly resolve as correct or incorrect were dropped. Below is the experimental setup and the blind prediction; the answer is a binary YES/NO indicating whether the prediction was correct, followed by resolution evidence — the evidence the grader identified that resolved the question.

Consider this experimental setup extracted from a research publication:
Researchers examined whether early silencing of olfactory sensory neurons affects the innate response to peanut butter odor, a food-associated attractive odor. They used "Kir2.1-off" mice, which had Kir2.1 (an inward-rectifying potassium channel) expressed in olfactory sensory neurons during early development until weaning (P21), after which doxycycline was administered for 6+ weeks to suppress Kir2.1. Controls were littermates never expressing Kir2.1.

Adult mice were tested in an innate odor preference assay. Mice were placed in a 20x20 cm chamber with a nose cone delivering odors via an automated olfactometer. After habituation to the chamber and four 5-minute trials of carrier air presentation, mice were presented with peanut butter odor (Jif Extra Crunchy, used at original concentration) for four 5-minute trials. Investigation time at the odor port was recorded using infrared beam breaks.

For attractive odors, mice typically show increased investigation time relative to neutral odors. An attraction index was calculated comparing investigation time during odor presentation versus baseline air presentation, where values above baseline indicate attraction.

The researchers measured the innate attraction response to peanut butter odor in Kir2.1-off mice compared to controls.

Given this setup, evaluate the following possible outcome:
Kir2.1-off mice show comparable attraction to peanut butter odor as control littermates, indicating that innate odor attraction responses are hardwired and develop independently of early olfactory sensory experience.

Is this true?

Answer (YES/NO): NO